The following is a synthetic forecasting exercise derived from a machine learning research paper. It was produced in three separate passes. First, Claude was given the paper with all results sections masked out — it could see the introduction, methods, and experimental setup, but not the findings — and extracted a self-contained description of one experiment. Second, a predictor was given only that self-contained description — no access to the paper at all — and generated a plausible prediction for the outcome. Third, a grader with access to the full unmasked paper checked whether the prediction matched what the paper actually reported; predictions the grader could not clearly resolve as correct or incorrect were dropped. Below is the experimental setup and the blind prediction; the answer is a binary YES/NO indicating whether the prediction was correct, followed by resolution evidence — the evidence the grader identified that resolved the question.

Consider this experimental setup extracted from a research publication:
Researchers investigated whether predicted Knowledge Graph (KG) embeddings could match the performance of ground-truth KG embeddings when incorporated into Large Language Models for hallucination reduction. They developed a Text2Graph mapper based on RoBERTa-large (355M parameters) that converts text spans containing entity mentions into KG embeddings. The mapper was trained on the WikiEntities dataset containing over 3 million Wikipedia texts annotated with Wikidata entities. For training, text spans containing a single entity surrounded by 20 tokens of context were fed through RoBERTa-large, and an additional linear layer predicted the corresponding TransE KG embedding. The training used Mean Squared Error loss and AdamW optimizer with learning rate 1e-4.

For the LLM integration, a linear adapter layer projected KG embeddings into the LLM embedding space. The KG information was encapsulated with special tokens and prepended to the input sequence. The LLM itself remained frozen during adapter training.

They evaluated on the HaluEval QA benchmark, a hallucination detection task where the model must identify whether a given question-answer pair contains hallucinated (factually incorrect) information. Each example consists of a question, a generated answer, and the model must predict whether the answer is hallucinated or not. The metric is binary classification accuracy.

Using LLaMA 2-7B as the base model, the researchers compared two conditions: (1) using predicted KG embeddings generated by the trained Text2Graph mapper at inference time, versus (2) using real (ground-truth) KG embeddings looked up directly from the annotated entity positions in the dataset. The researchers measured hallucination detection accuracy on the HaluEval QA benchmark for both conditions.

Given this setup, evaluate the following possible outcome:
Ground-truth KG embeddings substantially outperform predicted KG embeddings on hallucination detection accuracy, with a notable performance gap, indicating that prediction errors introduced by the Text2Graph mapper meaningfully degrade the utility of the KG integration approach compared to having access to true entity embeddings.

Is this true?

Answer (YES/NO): NO